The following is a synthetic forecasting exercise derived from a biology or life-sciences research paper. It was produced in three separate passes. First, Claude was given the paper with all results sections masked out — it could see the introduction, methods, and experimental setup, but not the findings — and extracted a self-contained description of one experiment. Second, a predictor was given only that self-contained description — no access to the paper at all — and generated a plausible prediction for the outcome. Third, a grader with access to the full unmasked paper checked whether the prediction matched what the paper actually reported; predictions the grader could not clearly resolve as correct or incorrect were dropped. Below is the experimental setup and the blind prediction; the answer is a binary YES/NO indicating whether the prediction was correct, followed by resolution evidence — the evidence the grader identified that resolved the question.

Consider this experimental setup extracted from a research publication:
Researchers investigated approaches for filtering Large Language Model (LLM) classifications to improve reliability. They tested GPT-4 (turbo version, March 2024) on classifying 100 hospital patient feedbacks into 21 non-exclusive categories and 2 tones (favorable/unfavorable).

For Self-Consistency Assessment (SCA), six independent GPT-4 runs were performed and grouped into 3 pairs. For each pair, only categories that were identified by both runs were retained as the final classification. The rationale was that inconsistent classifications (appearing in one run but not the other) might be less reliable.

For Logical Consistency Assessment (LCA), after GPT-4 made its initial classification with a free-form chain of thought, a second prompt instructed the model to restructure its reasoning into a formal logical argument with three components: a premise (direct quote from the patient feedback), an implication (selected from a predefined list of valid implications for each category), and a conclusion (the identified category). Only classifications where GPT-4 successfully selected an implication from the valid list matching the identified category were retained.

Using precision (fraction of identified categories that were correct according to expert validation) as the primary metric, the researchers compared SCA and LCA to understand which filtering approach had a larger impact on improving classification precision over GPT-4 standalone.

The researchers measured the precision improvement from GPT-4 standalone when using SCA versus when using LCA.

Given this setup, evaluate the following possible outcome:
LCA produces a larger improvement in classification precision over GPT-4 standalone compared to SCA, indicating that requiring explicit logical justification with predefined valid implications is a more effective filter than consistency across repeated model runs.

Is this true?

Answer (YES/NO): NO